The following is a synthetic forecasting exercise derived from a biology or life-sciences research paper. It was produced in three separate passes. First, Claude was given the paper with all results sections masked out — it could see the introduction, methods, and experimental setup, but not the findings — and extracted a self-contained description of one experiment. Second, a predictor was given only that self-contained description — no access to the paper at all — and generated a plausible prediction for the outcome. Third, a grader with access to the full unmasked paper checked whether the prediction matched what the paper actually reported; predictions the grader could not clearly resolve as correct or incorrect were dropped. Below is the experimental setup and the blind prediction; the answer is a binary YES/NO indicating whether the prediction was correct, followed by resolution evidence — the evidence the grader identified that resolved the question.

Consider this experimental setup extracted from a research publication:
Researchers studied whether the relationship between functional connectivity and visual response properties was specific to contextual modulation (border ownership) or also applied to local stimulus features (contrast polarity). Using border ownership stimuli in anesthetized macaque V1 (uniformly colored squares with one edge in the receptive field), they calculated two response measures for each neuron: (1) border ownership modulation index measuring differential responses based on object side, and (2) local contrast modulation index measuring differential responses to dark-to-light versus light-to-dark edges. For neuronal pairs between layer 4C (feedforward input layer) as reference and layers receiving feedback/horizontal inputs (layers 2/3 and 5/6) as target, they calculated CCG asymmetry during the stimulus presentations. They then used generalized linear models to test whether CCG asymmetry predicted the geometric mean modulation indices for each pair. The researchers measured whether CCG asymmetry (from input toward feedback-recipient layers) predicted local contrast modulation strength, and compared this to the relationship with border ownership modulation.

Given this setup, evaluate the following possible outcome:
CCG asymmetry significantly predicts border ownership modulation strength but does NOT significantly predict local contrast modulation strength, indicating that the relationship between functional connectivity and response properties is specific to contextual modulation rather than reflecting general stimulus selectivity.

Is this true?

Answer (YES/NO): YES